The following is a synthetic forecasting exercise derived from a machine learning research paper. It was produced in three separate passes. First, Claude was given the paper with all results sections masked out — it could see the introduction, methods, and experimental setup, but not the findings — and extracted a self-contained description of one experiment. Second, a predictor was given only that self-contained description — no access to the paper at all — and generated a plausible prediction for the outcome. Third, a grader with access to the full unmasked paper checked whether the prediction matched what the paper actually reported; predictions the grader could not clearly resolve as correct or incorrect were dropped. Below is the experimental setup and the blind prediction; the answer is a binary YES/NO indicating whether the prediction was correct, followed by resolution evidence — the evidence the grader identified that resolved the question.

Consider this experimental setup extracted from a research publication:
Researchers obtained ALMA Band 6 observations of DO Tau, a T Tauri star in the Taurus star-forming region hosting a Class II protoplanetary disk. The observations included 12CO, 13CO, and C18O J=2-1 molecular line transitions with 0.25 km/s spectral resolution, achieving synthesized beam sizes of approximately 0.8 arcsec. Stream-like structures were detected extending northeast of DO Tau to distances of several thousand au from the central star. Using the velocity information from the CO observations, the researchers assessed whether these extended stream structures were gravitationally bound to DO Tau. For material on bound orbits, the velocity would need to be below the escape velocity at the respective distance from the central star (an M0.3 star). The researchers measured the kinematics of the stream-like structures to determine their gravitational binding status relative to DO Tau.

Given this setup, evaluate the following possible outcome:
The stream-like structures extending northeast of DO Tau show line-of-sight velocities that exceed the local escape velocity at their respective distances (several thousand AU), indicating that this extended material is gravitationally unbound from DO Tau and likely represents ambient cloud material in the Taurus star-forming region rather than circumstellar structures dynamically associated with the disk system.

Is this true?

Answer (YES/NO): NO